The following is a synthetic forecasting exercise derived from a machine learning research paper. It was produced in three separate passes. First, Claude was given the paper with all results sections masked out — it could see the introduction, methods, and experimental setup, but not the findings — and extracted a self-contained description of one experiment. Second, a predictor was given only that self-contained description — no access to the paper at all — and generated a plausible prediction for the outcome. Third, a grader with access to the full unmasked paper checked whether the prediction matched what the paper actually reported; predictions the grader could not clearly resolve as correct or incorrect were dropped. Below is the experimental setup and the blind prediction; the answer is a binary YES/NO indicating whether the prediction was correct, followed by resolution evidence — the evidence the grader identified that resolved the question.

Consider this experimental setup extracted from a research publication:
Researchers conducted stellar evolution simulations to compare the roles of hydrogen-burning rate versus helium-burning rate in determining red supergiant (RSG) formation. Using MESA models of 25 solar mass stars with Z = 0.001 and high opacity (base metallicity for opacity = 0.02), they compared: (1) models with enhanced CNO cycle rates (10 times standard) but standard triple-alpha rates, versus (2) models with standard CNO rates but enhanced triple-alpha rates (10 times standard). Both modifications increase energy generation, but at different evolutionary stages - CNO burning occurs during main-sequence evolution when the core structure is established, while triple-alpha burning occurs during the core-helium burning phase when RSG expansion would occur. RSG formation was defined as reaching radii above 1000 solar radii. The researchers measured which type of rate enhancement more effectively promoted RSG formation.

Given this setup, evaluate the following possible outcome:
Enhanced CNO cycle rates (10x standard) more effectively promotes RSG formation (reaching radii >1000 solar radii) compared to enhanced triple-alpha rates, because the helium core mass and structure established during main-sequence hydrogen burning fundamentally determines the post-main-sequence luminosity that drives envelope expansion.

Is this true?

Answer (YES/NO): YES